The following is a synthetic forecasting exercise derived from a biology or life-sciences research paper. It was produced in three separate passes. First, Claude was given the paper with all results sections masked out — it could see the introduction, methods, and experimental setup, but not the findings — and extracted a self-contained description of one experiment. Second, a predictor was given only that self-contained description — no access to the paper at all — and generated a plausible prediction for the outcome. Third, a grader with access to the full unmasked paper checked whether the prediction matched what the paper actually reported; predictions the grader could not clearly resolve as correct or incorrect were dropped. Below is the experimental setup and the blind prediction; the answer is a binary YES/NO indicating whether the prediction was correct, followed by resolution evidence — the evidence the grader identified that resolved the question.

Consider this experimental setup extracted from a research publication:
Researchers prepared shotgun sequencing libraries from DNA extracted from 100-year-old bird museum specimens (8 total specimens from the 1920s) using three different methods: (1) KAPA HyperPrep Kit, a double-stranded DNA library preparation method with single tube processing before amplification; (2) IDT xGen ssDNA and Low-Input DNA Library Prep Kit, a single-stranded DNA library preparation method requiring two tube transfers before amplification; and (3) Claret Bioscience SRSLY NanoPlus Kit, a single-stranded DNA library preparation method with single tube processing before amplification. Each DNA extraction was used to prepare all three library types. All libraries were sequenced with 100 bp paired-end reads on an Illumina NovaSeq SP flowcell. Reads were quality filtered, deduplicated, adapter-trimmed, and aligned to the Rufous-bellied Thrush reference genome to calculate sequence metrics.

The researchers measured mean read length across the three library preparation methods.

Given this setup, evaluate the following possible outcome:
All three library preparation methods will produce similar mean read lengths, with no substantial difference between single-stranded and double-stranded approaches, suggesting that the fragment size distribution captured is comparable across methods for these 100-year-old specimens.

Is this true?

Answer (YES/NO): NO